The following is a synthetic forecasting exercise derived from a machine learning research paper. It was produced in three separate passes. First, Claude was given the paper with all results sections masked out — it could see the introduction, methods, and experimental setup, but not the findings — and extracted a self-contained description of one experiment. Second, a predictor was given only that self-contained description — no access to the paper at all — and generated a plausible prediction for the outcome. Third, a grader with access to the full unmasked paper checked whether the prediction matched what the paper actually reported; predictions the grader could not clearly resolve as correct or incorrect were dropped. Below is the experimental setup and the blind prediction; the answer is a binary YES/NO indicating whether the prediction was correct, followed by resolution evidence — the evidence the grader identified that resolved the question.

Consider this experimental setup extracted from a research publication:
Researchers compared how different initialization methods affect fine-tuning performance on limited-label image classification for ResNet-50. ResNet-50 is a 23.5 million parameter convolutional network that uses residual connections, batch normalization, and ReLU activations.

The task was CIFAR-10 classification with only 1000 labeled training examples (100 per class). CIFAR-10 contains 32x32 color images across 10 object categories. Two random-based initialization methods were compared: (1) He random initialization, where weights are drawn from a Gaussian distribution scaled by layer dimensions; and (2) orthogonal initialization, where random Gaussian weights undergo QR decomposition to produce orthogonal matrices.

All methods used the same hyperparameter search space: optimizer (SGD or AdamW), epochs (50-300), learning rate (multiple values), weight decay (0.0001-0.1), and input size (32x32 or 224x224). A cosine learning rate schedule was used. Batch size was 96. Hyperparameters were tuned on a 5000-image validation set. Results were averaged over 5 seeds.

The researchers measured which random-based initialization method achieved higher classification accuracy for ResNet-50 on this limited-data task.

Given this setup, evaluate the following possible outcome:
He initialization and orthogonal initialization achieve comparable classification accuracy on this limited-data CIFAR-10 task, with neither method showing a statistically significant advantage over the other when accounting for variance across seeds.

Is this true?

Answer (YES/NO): YES